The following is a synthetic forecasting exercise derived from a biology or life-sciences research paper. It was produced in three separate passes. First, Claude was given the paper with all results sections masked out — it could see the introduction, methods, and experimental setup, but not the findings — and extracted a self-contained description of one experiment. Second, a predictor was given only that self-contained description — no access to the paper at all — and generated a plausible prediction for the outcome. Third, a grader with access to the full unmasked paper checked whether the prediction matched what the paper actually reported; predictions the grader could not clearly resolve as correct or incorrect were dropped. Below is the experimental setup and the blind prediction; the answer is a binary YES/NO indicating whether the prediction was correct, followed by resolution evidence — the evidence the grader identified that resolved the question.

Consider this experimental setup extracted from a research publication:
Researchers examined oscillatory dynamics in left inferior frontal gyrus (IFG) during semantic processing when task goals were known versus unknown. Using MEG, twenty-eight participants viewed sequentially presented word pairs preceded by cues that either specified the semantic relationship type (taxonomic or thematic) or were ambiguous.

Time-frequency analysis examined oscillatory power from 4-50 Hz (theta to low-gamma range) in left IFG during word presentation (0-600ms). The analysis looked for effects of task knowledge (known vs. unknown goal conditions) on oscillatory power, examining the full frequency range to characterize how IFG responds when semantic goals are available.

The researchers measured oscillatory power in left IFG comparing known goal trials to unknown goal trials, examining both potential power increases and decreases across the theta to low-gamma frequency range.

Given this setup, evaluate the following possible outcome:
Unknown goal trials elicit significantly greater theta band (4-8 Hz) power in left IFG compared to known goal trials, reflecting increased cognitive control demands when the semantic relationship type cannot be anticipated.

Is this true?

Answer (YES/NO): NO